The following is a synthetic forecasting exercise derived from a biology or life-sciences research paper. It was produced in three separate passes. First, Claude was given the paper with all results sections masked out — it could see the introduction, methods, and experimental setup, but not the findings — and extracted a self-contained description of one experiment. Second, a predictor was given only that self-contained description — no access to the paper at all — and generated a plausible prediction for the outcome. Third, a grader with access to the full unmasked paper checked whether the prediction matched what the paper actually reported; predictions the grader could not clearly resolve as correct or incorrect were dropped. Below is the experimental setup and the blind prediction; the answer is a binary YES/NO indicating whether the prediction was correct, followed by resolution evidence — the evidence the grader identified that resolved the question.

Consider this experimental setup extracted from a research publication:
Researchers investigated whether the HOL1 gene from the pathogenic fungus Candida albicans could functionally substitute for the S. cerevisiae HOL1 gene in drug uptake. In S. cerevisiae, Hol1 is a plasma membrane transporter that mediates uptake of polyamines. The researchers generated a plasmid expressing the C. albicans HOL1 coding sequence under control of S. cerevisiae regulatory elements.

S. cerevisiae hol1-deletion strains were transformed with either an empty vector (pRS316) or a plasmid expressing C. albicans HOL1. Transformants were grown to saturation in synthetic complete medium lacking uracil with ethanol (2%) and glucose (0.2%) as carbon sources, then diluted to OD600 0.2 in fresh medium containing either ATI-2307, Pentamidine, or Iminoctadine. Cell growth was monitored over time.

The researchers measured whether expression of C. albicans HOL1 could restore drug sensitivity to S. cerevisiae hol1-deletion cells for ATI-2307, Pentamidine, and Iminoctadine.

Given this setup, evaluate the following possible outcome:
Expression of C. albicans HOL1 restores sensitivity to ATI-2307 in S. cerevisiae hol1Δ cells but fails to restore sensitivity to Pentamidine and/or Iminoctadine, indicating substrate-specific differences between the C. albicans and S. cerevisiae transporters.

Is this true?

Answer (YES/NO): NO